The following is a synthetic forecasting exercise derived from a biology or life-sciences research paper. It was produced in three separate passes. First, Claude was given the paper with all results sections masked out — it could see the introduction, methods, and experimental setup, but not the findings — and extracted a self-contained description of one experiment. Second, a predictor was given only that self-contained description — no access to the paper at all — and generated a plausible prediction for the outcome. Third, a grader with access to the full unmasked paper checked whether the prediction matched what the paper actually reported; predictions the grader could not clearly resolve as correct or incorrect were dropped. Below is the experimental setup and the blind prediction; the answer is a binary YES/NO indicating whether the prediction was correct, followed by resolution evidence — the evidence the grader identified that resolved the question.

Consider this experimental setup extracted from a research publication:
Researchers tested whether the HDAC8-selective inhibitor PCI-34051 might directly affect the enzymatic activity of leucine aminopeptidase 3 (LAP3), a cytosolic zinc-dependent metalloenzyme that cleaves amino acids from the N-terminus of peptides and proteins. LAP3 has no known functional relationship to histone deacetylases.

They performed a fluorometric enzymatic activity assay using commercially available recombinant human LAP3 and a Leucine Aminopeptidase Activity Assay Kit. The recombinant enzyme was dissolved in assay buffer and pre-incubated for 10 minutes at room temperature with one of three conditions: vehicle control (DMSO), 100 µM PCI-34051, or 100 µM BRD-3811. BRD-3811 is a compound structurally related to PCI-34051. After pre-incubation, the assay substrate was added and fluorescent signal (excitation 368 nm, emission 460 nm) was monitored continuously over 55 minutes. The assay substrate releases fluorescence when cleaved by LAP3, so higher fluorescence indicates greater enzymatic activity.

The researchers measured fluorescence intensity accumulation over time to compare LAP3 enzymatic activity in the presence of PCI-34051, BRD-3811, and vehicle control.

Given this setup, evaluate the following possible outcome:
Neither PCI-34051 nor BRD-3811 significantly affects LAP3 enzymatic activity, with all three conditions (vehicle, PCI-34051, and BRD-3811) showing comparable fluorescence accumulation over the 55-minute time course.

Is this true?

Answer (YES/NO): NO